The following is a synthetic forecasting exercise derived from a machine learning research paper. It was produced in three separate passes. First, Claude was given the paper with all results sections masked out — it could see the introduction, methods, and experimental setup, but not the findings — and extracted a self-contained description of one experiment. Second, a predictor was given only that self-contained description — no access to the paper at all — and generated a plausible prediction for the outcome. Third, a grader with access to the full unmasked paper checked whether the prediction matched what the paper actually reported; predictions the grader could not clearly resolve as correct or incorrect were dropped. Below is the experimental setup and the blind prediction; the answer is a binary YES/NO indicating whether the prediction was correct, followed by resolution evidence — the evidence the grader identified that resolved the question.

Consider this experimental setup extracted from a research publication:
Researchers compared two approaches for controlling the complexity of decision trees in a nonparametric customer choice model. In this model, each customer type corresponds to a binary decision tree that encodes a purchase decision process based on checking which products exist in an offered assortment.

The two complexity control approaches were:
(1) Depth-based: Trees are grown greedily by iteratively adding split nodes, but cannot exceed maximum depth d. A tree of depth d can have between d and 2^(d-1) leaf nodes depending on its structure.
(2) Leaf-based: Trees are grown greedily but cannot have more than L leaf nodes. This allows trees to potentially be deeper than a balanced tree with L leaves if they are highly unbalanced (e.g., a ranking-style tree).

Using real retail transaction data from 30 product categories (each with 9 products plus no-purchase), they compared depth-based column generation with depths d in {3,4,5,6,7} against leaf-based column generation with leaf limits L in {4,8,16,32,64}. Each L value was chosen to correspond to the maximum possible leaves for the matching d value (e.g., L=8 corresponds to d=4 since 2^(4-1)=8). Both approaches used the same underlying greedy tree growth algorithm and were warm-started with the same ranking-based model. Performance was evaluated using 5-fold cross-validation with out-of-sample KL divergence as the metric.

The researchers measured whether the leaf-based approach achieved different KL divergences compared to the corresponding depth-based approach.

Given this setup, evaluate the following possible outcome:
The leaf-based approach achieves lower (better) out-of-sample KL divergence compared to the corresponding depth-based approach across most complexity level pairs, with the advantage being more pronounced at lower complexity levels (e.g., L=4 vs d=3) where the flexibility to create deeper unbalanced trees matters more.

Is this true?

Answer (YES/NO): NO